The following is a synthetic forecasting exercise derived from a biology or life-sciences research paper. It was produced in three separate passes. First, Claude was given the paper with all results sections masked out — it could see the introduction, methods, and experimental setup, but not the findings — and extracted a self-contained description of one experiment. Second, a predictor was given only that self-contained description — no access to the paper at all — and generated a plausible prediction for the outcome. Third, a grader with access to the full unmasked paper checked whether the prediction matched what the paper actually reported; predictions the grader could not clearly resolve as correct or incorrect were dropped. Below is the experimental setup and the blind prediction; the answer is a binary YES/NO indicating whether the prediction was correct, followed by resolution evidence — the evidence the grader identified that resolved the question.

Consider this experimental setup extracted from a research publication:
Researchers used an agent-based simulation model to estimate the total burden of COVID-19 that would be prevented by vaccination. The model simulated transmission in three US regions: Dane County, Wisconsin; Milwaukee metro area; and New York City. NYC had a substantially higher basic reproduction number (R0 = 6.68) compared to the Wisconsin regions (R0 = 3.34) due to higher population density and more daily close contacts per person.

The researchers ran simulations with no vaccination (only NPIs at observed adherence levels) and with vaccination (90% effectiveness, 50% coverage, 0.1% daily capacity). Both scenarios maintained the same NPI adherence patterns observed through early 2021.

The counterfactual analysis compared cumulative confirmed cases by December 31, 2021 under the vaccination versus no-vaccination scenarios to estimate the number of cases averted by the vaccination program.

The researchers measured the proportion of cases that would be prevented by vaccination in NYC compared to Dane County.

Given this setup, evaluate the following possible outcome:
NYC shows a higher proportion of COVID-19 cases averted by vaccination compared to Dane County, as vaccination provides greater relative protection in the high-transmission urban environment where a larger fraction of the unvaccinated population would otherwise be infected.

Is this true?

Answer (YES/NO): YES